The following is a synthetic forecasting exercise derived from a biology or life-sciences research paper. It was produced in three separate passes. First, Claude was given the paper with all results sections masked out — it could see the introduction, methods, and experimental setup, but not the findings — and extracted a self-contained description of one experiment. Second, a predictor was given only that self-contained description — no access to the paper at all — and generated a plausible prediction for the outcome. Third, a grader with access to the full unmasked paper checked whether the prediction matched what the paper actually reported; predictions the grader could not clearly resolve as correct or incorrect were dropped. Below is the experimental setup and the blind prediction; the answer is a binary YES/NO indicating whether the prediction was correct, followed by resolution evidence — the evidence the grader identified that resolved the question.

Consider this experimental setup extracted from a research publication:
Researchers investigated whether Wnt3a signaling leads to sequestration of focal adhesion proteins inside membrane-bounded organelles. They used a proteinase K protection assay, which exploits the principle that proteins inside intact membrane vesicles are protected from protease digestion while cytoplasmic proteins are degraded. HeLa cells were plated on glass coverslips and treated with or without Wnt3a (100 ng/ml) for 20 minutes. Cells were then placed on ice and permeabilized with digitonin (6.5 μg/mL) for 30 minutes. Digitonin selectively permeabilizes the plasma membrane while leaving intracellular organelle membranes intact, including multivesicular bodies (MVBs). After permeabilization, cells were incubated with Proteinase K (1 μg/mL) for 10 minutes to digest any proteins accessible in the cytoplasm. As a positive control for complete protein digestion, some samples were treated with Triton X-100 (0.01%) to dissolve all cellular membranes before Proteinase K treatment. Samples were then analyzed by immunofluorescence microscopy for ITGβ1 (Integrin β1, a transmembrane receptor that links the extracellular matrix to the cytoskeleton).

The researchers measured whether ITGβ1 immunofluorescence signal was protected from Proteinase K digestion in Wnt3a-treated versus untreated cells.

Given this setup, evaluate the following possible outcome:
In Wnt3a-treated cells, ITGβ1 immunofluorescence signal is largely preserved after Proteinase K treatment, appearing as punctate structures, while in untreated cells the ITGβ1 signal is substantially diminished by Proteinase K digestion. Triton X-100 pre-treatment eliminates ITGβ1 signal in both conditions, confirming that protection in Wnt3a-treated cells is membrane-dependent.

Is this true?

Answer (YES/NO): YES